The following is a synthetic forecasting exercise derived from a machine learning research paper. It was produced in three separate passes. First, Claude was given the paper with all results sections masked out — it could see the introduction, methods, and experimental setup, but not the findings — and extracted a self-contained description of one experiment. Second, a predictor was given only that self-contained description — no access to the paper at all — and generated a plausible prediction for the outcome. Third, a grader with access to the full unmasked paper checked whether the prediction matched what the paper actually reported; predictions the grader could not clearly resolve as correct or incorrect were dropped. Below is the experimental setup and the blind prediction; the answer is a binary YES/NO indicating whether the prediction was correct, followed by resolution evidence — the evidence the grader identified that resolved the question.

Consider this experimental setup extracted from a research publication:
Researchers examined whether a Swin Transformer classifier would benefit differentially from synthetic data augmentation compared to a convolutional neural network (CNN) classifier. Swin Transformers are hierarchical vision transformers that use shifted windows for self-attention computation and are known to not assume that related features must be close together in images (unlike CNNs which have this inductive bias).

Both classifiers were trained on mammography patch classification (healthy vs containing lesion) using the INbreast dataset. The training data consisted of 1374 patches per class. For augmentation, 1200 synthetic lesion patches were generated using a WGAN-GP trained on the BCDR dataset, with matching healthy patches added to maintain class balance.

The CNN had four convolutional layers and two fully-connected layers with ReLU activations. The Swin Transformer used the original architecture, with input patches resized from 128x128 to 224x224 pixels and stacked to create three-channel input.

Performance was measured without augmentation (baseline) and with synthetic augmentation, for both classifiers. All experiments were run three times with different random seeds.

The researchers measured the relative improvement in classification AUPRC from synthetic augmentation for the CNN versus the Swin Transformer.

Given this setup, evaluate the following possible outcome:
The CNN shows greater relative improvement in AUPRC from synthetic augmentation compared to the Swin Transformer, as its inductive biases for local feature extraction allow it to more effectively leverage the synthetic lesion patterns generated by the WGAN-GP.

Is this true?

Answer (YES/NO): NO